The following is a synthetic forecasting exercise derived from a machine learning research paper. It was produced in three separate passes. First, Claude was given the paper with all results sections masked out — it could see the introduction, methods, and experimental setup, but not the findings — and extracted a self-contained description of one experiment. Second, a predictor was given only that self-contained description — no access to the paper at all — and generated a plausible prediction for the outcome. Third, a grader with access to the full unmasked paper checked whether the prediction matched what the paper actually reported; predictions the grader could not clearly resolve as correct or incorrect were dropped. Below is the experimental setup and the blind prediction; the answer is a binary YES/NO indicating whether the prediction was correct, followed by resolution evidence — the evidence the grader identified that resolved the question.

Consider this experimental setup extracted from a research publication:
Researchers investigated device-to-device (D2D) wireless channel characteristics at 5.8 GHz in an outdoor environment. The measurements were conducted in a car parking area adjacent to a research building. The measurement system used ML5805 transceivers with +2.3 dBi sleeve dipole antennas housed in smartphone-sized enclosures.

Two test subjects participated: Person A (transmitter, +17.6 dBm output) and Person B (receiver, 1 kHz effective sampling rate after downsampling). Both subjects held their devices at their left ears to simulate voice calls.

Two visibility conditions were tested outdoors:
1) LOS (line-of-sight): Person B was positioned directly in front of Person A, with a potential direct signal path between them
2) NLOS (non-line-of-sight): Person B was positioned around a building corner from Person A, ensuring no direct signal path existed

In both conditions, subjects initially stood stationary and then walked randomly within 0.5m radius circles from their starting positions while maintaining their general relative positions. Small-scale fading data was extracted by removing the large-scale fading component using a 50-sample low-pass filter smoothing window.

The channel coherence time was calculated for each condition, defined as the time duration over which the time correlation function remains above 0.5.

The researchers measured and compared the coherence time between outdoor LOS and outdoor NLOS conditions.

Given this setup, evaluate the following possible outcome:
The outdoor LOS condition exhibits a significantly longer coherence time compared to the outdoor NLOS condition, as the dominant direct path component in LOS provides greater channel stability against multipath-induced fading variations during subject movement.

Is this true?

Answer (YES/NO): YES